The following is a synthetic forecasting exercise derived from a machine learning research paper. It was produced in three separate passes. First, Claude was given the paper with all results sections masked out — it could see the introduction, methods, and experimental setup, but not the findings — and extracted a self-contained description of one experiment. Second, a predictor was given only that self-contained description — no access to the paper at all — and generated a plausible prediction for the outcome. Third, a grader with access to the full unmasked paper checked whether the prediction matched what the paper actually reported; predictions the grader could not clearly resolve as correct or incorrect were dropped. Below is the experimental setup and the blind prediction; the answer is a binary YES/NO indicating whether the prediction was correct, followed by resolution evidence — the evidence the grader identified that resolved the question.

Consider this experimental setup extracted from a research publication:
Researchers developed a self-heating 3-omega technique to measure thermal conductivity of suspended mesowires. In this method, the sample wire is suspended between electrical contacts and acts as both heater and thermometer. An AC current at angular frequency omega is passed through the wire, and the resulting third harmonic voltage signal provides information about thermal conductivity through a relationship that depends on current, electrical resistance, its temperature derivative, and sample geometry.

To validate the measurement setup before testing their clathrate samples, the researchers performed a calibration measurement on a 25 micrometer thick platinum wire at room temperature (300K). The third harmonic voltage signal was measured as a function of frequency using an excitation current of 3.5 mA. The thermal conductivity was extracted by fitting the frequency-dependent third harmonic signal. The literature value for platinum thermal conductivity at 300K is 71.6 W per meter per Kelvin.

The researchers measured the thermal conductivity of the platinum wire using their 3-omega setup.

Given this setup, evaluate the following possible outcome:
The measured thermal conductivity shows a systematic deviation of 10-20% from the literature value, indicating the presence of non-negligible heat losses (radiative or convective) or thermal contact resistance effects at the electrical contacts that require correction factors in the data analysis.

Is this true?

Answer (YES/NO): NO